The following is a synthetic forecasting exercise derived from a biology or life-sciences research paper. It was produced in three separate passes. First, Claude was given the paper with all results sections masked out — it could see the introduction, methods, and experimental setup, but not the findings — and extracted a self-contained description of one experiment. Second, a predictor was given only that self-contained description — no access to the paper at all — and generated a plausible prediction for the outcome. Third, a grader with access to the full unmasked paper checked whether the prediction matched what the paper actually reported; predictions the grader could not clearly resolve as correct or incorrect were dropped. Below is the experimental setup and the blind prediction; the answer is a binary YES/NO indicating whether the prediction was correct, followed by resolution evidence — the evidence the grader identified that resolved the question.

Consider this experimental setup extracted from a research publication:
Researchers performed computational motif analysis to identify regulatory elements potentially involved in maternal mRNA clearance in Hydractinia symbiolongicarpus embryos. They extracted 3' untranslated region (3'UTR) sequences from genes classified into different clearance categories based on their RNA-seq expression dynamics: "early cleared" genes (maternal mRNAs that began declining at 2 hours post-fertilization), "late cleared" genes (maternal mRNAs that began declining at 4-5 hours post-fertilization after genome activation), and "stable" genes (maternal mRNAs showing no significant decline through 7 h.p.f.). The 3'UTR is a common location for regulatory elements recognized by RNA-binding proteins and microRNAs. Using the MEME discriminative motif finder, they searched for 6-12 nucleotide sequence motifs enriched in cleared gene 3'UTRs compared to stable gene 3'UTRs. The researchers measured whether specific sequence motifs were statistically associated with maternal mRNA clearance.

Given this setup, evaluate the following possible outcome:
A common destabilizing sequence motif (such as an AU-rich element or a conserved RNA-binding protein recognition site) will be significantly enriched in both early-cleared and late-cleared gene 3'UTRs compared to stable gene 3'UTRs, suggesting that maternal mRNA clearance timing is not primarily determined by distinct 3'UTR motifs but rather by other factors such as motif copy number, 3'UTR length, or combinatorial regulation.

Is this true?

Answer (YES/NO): NO